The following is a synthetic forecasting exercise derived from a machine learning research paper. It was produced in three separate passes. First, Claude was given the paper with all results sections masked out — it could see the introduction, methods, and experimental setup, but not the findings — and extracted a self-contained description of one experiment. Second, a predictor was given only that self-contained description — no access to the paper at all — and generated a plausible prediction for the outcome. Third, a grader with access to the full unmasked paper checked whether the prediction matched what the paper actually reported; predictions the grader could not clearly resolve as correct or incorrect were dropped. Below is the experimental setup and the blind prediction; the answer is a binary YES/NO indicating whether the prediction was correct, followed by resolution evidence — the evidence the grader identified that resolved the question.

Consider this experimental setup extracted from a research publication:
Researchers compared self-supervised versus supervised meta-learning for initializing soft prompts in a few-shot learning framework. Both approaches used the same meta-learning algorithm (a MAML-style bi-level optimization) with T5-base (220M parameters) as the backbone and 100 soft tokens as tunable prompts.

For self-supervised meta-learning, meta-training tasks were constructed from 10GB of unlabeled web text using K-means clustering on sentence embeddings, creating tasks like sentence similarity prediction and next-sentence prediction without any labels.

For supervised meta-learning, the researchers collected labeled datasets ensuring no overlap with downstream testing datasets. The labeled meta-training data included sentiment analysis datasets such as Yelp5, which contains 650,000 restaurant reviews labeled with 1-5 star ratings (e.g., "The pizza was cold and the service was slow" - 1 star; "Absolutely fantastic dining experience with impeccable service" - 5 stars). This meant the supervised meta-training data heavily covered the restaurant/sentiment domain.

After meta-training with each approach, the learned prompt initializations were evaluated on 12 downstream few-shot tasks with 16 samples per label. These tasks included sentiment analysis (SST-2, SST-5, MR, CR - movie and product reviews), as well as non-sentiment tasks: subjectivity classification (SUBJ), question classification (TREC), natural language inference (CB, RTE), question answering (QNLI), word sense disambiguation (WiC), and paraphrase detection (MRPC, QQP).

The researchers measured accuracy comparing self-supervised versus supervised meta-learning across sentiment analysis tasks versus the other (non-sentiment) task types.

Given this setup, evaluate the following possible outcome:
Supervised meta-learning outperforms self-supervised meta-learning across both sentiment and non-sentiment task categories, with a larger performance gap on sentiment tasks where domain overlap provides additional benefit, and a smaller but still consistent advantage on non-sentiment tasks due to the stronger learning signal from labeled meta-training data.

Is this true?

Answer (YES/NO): NO